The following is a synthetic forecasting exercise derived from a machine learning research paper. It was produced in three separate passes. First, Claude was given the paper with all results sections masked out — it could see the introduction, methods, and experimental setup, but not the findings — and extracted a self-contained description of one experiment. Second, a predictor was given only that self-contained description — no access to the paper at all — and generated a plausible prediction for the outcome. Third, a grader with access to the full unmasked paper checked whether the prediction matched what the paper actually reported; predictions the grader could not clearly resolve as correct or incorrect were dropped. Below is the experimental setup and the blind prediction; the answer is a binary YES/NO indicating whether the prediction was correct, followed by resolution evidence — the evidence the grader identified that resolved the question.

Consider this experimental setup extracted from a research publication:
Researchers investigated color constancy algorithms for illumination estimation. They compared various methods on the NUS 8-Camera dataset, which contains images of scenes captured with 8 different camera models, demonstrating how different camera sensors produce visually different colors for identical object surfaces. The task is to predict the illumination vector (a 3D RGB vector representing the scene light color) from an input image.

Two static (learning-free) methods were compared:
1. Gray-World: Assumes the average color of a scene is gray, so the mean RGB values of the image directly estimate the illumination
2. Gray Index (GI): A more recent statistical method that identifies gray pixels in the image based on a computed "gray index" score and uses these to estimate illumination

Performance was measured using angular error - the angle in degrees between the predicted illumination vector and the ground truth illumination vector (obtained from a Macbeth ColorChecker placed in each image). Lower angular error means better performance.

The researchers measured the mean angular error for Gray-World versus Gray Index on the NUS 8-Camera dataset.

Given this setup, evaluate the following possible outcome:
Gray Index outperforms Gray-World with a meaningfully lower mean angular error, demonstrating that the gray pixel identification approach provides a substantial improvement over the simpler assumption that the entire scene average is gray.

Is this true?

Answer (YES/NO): YES